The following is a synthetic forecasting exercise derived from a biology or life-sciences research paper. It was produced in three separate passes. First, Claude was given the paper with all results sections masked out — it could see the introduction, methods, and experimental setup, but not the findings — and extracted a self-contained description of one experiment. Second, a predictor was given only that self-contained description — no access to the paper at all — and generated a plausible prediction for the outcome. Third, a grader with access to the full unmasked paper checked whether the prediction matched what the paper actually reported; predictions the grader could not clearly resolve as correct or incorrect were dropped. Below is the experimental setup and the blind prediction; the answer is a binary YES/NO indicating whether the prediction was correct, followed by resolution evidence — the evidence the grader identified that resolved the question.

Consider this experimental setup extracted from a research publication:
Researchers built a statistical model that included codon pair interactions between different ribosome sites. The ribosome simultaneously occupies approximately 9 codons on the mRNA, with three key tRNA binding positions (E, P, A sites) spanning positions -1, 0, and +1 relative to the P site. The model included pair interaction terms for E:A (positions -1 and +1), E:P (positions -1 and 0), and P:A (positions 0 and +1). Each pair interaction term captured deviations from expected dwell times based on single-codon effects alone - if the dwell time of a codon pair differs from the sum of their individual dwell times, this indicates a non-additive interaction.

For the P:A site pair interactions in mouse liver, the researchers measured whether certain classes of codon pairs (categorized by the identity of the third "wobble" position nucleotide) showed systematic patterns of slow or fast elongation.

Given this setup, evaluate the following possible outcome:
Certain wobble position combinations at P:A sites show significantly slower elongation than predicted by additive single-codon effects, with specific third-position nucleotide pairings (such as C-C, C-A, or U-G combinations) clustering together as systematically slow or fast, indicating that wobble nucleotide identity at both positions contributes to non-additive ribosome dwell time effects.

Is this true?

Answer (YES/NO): NO